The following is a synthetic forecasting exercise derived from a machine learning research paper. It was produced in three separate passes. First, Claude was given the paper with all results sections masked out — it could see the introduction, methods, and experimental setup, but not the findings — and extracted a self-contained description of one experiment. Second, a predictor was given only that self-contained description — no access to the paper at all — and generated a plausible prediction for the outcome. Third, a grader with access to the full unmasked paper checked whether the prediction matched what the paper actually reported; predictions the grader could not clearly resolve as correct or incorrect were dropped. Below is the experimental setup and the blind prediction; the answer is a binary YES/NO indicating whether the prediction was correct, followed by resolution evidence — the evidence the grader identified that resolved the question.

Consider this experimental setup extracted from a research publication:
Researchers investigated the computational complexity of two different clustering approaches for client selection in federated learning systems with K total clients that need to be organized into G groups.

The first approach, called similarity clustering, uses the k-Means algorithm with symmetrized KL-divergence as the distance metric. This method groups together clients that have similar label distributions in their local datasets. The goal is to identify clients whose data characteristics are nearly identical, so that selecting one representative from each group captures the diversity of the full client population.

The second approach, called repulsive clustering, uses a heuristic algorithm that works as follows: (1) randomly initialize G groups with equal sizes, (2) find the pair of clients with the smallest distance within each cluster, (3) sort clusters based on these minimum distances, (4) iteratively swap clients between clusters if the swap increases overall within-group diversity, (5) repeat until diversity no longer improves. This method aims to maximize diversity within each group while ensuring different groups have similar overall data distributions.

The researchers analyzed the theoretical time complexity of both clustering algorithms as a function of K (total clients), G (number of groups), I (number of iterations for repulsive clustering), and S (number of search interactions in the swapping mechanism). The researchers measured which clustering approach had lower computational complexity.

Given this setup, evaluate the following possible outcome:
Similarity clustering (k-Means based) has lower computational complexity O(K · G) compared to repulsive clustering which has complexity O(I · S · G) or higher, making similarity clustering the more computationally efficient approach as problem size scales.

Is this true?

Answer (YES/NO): NO